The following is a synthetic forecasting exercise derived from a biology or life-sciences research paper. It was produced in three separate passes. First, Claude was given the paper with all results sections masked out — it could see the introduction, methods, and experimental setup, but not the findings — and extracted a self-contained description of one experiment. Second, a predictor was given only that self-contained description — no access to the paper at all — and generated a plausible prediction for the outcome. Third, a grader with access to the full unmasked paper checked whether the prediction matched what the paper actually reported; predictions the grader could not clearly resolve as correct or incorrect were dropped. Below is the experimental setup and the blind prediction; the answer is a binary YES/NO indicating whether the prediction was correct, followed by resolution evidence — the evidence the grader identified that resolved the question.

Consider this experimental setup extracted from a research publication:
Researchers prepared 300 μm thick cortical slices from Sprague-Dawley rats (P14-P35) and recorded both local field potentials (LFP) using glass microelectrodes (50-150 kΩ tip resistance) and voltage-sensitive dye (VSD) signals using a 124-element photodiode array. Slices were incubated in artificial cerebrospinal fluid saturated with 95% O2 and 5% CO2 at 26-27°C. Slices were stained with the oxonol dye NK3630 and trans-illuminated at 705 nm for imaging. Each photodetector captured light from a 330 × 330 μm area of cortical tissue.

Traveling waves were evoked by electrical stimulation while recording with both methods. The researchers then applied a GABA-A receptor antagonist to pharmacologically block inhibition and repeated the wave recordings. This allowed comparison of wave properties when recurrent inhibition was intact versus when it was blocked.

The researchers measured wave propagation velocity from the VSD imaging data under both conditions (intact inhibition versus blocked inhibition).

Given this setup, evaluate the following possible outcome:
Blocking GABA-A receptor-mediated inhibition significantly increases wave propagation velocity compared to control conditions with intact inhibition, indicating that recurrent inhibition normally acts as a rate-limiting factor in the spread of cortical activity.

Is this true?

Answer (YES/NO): YES